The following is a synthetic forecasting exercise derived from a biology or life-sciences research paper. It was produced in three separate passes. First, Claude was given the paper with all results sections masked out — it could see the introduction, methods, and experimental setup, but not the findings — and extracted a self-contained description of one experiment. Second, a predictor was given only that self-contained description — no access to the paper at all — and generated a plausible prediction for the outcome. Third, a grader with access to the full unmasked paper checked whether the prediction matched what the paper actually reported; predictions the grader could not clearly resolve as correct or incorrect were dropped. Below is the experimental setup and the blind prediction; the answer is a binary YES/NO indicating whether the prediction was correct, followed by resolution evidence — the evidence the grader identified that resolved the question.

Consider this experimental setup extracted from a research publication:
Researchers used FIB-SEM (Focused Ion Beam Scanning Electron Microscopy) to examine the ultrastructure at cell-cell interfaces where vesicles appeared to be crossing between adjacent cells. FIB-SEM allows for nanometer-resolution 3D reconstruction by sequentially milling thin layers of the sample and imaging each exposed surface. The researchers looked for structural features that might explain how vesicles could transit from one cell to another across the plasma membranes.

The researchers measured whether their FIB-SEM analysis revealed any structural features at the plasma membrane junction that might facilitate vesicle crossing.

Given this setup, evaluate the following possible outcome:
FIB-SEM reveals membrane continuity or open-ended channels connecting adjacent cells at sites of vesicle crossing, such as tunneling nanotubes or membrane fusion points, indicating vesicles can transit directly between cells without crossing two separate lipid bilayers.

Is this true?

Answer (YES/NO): YES